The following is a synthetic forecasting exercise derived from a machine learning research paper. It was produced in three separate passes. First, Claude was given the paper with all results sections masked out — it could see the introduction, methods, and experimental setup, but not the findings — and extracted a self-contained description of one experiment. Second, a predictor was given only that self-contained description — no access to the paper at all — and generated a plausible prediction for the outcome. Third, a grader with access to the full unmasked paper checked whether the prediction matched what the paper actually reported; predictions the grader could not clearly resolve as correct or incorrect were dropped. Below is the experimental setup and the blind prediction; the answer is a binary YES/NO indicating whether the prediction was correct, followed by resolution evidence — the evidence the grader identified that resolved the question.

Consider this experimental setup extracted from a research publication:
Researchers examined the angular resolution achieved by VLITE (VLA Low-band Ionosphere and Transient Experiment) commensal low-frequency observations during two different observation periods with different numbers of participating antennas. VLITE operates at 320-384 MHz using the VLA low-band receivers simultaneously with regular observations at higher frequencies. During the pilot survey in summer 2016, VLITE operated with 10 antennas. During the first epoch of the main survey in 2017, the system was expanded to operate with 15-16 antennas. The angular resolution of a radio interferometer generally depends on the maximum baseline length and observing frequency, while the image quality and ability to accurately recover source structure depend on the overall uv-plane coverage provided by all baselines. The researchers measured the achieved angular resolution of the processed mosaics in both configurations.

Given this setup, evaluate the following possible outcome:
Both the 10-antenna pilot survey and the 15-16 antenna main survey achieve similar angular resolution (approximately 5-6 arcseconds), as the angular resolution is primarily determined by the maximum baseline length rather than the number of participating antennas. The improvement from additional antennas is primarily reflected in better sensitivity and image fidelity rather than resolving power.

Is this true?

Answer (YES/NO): NO